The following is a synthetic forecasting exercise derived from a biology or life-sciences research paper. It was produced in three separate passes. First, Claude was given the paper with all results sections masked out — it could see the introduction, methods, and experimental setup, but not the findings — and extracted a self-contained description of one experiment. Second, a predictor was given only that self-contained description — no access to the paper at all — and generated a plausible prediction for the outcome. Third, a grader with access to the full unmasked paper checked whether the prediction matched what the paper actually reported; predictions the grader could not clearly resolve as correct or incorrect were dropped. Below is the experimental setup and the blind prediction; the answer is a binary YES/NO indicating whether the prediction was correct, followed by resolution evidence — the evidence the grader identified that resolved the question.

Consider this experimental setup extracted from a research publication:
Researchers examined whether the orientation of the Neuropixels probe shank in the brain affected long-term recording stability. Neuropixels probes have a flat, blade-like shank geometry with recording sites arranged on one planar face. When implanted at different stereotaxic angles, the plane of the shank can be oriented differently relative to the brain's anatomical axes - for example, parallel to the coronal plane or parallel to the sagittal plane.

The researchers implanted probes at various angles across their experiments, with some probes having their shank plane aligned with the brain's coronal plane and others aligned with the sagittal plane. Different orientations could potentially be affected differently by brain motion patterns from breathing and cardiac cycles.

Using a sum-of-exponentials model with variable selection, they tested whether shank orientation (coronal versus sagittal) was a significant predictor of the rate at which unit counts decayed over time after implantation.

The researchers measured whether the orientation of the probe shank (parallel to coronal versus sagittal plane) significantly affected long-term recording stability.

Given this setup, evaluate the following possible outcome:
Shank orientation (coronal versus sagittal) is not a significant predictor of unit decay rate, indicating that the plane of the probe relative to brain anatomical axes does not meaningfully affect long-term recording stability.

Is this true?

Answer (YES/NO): NO